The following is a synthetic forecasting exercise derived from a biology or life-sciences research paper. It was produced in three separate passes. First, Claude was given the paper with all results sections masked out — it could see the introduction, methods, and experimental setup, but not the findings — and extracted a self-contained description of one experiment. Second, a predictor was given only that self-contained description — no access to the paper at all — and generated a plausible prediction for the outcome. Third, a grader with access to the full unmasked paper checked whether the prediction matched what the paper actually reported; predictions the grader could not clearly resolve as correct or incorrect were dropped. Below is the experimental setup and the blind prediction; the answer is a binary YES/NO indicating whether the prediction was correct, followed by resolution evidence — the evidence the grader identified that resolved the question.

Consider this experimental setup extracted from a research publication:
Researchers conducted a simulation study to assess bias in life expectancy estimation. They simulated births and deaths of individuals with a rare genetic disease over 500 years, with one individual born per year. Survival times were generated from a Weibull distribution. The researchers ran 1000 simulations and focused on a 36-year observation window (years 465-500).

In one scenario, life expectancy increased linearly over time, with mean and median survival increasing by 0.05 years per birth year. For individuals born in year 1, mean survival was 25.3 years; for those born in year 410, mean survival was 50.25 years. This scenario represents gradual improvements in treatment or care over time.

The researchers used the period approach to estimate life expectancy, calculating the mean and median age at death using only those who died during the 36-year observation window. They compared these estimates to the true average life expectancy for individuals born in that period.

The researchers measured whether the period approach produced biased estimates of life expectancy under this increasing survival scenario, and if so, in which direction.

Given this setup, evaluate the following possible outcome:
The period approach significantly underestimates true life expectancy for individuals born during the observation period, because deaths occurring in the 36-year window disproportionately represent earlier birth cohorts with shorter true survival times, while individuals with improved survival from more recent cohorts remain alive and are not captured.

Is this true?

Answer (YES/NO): YES